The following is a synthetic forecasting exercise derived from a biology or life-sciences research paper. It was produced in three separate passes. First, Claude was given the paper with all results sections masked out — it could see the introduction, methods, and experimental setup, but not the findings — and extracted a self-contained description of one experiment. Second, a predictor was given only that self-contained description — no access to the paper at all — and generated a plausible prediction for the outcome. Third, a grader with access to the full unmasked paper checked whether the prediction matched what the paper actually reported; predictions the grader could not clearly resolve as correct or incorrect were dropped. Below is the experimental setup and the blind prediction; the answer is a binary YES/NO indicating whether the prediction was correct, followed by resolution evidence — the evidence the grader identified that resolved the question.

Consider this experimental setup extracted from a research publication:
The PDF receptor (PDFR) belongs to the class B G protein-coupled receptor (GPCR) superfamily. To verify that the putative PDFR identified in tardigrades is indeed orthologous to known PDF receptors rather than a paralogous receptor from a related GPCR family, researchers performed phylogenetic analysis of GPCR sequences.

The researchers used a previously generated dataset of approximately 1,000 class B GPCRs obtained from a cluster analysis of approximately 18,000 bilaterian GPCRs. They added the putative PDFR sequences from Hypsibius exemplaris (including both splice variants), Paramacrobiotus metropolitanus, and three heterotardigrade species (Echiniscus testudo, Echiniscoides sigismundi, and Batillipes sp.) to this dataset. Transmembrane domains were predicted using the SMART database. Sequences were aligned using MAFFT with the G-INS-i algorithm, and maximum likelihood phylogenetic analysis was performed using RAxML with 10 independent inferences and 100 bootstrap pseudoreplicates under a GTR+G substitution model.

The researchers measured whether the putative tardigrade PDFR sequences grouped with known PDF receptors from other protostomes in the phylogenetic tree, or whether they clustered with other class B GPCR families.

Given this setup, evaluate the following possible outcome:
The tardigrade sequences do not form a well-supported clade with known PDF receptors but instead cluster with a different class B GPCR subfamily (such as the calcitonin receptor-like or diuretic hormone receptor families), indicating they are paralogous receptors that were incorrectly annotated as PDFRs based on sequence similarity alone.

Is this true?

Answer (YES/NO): NO